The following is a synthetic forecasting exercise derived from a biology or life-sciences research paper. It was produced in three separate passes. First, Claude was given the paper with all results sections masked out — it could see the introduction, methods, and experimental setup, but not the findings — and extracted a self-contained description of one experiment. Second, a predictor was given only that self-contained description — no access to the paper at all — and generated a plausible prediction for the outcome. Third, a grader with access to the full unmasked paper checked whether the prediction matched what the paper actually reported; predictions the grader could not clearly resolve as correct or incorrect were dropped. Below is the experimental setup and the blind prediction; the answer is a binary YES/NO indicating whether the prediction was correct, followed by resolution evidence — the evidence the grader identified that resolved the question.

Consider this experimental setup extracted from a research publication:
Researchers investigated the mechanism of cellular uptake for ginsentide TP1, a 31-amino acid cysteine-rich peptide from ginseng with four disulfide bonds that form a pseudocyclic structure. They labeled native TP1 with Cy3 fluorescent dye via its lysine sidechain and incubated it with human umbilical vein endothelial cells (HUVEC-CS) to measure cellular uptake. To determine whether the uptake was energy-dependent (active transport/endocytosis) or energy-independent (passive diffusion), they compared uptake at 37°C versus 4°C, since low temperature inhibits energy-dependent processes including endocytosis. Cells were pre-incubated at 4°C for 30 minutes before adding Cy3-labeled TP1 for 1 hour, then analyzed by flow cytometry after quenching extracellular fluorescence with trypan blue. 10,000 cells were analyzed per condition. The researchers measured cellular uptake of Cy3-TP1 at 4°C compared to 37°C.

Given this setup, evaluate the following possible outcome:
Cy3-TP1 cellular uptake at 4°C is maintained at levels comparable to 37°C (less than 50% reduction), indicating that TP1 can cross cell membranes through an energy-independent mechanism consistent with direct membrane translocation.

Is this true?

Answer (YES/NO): NO